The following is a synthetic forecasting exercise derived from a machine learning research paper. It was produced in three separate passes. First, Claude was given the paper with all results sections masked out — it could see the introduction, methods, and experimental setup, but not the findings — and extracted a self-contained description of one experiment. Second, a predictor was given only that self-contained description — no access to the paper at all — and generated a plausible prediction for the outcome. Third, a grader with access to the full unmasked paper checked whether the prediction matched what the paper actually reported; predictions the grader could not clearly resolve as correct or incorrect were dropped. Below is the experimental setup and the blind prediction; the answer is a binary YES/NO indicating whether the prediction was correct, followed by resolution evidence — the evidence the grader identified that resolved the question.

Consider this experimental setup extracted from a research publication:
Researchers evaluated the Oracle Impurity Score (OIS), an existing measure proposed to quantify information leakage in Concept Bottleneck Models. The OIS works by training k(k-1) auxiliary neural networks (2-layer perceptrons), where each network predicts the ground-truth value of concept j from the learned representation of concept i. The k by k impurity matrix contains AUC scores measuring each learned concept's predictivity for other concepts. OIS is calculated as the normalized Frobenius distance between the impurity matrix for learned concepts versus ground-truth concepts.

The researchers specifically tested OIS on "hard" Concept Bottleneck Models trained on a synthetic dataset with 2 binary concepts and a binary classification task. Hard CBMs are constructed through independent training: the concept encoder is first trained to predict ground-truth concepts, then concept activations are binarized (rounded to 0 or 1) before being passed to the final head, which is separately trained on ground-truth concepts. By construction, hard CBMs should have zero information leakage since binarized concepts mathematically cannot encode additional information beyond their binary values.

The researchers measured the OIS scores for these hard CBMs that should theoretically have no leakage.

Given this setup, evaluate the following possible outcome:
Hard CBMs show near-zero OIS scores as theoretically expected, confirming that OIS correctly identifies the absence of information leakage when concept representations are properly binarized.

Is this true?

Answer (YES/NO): NO